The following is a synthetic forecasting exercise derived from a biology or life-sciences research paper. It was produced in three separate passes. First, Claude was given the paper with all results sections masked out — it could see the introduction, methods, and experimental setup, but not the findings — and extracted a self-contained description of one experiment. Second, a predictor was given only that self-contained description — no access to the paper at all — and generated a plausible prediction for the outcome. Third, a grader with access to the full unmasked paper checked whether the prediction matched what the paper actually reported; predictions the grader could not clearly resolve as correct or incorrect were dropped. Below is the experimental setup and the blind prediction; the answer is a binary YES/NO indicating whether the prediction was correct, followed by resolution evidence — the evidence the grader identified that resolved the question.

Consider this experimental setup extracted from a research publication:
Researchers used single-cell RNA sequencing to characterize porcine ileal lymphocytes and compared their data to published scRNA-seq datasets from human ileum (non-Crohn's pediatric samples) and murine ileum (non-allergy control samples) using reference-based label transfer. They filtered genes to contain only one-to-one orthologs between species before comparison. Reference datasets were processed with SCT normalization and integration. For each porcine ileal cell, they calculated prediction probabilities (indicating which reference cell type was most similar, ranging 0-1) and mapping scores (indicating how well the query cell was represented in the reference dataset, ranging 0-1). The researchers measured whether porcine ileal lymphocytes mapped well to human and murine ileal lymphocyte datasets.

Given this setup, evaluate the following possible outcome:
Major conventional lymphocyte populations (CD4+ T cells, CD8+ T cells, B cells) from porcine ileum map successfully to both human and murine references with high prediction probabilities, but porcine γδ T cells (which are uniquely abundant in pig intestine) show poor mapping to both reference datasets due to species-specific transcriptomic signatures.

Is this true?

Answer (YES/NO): NO